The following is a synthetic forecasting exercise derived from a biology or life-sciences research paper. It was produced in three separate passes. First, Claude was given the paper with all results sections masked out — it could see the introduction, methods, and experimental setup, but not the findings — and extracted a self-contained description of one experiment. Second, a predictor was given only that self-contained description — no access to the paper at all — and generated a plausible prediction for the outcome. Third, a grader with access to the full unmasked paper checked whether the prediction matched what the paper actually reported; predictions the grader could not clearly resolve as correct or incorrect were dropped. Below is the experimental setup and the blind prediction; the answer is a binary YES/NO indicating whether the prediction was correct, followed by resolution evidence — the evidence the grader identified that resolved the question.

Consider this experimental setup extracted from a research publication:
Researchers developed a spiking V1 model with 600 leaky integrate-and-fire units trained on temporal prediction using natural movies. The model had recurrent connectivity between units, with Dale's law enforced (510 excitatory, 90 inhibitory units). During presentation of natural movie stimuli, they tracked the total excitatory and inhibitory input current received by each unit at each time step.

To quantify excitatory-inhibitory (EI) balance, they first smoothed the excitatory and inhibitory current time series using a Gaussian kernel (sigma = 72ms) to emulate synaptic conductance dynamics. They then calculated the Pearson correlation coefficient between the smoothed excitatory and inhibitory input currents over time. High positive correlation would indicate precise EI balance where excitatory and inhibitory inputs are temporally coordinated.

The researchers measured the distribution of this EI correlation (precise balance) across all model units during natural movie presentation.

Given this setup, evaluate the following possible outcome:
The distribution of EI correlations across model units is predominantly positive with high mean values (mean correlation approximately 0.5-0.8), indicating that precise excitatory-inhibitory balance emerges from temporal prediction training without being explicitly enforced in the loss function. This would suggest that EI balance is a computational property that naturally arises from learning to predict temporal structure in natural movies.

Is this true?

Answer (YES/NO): YES